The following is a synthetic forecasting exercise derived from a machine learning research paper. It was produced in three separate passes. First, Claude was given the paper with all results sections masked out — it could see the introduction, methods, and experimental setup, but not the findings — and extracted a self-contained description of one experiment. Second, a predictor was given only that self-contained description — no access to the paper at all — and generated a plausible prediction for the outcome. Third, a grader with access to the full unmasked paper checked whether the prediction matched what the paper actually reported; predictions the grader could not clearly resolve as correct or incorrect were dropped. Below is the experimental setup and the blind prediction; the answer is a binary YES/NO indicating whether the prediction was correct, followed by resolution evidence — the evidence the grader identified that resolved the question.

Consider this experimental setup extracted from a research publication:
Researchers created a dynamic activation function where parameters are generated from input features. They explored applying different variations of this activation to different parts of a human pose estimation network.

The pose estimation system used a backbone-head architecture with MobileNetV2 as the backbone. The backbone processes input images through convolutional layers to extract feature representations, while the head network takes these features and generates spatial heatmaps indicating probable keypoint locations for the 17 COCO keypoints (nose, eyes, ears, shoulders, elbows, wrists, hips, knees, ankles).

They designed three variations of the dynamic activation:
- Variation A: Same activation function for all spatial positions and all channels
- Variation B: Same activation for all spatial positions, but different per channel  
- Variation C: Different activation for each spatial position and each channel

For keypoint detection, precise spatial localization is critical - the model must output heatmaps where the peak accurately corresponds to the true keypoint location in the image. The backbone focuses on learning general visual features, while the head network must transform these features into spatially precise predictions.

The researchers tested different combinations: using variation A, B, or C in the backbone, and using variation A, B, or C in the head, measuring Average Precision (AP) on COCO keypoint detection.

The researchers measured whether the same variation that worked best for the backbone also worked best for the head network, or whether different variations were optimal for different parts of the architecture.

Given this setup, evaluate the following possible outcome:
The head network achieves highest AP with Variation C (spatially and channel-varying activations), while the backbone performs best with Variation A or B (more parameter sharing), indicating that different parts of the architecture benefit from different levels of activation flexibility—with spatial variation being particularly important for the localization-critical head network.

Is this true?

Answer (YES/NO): NO